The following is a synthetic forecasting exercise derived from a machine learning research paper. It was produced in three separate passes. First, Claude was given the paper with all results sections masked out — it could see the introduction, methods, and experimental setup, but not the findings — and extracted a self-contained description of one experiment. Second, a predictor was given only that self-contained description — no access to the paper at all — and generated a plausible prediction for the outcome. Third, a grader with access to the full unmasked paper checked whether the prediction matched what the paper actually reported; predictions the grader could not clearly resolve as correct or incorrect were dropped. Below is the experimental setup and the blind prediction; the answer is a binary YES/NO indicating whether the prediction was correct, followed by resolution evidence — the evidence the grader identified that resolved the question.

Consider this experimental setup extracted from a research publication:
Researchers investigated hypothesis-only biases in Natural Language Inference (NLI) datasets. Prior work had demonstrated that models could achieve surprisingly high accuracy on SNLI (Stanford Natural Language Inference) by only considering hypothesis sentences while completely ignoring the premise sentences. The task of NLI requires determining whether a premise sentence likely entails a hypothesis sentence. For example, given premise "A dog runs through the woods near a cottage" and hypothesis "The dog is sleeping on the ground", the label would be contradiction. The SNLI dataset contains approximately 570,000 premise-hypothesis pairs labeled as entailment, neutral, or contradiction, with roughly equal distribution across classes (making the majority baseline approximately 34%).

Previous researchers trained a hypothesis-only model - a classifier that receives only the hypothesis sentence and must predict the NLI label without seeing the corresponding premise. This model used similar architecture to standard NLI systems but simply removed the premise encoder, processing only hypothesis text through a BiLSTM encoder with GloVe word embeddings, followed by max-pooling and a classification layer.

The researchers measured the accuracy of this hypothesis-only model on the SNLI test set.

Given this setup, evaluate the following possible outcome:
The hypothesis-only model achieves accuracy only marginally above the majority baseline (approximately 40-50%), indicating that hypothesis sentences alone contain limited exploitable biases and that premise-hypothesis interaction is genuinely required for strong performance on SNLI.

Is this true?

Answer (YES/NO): NO